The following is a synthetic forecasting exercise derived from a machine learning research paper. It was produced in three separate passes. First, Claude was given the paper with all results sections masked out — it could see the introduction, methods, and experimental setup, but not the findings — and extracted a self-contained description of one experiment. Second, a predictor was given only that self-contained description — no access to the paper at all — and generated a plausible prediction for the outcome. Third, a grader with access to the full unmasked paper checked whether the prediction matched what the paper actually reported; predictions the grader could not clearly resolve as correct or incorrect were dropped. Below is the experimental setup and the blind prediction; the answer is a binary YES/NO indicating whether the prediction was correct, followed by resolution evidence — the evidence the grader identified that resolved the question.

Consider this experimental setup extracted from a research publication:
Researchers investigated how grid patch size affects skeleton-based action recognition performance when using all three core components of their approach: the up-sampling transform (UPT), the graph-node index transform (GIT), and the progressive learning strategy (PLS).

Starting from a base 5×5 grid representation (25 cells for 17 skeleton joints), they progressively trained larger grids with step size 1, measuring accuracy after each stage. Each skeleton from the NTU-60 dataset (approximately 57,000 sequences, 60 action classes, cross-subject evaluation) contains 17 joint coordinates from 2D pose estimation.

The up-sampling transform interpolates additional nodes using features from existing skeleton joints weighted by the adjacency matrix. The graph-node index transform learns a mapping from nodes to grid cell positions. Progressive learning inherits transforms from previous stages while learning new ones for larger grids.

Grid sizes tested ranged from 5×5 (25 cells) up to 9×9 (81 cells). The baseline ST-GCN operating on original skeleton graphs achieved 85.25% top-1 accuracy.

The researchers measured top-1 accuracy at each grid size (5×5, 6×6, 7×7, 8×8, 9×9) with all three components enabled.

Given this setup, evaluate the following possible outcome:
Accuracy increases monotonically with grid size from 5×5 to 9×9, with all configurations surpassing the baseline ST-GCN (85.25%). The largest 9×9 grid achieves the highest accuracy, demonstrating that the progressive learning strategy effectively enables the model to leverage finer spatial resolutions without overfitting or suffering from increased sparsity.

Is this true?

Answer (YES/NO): NO